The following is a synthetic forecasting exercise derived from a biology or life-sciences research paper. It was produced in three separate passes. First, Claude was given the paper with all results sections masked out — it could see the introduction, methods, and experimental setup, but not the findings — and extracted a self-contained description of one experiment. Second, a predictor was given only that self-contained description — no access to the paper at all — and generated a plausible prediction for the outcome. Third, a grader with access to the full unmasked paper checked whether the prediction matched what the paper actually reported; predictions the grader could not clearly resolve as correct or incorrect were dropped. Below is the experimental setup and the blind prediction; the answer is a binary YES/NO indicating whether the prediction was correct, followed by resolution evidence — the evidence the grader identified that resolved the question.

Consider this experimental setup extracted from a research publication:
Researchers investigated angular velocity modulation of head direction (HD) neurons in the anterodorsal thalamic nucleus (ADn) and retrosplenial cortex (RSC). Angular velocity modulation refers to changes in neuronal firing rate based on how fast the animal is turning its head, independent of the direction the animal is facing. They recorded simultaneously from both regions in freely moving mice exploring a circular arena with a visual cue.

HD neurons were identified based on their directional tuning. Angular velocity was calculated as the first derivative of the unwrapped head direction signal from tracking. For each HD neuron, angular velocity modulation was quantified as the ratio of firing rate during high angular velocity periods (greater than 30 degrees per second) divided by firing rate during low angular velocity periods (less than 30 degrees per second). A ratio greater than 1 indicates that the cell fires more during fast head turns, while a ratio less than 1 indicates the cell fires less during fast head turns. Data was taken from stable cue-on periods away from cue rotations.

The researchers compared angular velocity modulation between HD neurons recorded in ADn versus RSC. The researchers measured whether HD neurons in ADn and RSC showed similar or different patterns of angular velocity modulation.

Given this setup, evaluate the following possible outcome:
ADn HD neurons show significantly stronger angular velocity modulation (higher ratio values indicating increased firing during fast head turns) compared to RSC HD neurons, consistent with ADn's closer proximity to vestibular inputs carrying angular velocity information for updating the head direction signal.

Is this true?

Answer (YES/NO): NO